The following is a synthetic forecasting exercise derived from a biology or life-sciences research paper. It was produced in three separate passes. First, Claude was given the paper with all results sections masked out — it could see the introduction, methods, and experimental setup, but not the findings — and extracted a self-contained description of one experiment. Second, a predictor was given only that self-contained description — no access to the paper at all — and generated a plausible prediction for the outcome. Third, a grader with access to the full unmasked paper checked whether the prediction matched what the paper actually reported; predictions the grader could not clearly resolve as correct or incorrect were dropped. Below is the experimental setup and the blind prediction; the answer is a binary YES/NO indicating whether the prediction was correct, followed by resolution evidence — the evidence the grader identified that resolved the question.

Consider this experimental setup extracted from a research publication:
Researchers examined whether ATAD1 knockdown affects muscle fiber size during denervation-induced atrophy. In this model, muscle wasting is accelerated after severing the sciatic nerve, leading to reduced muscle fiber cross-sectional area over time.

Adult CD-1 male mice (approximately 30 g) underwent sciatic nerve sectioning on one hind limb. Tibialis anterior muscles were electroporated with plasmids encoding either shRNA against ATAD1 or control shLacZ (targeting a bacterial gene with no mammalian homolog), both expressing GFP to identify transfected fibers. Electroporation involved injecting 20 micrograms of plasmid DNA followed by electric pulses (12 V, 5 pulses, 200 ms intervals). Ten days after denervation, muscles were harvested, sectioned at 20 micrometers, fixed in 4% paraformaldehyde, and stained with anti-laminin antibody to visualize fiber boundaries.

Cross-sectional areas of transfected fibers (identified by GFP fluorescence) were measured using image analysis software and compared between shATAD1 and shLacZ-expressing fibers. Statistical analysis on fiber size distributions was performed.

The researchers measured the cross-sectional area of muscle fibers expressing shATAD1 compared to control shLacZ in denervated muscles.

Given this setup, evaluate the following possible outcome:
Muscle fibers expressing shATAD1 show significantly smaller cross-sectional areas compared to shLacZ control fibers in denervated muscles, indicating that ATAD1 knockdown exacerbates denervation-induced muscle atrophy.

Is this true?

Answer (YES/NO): NO